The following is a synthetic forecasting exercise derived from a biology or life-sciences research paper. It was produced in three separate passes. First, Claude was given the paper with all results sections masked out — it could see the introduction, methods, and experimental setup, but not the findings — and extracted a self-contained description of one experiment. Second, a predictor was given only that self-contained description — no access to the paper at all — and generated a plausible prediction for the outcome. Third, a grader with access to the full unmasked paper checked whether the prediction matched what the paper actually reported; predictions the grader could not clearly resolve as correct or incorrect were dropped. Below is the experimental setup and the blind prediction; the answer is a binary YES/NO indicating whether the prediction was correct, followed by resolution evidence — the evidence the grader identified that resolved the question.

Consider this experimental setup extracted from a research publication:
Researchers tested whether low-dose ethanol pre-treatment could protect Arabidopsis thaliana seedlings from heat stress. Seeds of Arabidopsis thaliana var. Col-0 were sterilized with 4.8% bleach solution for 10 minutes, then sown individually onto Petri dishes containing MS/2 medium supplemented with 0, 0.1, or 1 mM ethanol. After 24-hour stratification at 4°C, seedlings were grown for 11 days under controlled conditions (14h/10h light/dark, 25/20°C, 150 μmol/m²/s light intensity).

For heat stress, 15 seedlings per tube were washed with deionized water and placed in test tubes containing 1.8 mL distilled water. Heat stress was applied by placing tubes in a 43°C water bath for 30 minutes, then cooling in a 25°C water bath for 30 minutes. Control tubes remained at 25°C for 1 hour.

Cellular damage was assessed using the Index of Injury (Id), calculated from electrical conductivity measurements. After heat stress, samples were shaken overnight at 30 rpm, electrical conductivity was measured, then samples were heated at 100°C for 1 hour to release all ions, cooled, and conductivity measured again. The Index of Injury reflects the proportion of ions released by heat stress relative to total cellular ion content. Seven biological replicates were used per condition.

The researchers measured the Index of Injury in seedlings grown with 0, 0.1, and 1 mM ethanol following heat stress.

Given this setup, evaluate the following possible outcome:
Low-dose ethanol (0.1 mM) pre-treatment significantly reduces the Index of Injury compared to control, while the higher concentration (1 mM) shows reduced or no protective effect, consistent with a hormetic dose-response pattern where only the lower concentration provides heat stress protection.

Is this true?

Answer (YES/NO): NO